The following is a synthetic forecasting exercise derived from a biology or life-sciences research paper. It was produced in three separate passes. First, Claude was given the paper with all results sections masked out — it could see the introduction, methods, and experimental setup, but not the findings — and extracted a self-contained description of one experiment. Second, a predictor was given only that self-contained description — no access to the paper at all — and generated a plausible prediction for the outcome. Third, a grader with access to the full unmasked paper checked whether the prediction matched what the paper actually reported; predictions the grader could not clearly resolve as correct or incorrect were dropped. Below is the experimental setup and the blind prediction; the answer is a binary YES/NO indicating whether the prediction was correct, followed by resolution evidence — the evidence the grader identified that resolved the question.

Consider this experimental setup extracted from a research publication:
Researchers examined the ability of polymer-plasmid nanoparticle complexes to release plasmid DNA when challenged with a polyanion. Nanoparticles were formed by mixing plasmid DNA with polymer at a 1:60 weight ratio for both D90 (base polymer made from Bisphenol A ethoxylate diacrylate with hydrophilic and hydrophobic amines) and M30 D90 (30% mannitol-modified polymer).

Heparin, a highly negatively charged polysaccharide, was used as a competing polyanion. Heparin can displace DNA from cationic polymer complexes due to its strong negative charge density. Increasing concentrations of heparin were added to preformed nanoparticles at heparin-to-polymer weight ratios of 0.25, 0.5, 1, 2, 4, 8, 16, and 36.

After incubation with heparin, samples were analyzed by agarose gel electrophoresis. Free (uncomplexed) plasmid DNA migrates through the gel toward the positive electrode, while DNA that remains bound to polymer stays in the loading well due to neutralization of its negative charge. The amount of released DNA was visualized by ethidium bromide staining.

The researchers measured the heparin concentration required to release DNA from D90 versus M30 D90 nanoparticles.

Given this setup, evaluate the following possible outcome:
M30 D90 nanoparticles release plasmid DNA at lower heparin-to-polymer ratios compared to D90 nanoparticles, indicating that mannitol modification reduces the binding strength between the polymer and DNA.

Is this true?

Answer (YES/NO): YES